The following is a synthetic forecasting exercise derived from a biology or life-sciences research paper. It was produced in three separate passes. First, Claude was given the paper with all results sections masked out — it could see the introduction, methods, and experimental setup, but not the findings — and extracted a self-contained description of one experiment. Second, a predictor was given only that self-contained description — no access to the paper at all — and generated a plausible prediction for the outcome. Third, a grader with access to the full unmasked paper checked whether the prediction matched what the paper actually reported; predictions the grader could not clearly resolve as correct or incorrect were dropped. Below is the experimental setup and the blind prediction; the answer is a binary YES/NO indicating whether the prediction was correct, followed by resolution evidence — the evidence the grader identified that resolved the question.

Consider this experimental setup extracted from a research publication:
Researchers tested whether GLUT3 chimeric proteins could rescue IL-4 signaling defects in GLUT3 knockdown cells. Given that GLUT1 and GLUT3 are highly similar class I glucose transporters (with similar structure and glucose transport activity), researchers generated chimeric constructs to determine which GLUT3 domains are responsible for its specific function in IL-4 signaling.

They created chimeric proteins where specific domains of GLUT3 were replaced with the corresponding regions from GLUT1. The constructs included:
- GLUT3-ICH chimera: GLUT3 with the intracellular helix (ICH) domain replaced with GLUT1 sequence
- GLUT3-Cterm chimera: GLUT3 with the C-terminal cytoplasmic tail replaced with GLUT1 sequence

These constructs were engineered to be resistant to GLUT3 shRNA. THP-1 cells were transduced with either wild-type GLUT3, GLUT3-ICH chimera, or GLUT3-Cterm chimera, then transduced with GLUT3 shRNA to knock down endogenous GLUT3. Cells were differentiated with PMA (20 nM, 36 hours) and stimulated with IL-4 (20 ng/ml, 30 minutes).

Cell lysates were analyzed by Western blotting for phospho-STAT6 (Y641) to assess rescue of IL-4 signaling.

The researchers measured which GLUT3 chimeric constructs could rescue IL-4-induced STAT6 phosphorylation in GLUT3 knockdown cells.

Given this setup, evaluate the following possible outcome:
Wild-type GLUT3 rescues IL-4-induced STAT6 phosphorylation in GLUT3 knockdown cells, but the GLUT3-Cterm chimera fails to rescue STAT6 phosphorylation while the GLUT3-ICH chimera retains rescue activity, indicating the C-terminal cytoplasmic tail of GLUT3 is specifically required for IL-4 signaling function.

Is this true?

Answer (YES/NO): NO